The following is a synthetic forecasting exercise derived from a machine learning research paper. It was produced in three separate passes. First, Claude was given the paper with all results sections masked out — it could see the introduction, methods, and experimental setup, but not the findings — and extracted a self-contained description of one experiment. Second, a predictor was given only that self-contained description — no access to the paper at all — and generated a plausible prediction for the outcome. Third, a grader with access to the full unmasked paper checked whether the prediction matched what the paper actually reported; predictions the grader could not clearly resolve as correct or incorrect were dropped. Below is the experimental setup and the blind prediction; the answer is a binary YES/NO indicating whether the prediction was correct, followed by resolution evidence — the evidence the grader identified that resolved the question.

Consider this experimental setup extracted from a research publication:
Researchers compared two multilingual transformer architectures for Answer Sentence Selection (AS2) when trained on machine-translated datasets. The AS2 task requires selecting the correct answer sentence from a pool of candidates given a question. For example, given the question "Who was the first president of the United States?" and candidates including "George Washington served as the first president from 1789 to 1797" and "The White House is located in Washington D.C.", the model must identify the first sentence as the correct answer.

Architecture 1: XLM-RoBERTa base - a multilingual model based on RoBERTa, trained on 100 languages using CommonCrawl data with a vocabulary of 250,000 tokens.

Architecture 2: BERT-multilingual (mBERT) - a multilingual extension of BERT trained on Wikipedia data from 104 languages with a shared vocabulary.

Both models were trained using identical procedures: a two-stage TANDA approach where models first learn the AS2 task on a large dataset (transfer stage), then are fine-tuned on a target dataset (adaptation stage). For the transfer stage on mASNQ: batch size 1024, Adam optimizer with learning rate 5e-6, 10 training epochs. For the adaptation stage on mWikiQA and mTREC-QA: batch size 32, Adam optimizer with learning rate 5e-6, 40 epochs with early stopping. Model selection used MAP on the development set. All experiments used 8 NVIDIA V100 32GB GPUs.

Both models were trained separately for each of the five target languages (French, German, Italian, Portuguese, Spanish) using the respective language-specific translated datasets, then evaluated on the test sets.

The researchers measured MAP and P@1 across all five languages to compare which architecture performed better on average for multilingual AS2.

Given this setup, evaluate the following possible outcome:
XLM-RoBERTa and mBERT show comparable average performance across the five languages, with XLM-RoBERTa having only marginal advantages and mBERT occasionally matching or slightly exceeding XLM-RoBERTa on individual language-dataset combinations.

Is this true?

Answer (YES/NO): NO